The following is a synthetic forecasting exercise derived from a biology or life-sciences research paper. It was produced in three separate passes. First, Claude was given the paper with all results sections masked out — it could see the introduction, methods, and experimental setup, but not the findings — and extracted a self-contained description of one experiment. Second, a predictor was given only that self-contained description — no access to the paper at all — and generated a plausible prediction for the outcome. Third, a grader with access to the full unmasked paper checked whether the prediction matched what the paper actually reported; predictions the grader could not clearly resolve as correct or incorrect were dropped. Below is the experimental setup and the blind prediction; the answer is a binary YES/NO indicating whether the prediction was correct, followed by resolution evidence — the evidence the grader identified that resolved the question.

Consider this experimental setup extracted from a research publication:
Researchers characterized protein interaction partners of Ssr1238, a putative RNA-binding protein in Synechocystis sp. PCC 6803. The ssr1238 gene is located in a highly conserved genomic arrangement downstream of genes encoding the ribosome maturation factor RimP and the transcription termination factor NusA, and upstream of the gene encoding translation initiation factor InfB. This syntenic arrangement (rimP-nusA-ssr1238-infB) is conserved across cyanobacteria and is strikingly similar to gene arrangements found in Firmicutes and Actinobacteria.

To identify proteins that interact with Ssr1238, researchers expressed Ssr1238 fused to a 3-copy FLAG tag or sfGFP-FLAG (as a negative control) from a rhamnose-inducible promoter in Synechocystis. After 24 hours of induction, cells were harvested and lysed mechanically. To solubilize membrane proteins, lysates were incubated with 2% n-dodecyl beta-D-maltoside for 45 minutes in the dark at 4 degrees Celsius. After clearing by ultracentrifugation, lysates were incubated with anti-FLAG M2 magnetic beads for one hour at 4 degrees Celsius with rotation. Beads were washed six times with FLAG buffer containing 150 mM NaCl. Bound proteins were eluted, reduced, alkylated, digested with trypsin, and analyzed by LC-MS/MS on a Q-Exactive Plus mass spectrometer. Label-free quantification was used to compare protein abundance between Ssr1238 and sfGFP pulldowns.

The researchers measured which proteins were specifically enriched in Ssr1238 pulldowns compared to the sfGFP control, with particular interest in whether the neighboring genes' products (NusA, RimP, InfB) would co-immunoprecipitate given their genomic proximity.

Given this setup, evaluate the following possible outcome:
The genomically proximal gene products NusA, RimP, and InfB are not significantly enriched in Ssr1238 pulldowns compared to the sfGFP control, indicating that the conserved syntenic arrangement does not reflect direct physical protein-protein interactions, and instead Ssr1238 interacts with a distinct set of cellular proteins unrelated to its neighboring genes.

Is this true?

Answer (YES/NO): YES